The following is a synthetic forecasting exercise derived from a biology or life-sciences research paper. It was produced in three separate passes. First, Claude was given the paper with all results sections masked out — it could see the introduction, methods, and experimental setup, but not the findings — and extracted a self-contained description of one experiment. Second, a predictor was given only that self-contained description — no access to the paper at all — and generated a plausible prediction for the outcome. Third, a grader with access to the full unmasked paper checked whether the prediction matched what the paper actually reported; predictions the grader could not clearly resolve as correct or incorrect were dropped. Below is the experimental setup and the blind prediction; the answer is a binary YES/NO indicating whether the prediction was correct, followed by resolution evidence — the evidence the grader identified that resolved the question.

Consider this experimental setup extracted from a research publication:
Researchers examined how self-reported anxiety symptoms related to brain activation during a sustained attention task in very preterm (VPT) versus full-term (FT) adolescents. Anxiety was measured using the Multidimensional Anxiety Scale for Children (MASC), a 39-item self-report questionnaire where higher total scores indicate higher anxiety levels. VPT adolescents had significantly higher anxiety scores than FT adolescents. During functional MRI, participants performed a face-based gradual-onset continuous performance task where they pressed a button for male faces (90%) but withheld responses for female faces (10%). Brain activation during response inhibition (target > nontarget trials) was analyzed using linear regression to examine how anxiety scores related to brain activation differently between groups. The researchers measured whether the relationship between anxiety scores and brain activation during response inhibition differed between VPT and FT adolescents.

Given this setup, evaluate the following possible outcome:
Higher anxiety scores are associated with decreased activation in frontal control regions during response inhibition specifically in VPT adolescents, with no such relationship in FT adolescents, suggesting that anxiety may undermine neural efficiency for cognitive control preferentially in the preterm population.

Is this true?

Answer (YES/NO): NO